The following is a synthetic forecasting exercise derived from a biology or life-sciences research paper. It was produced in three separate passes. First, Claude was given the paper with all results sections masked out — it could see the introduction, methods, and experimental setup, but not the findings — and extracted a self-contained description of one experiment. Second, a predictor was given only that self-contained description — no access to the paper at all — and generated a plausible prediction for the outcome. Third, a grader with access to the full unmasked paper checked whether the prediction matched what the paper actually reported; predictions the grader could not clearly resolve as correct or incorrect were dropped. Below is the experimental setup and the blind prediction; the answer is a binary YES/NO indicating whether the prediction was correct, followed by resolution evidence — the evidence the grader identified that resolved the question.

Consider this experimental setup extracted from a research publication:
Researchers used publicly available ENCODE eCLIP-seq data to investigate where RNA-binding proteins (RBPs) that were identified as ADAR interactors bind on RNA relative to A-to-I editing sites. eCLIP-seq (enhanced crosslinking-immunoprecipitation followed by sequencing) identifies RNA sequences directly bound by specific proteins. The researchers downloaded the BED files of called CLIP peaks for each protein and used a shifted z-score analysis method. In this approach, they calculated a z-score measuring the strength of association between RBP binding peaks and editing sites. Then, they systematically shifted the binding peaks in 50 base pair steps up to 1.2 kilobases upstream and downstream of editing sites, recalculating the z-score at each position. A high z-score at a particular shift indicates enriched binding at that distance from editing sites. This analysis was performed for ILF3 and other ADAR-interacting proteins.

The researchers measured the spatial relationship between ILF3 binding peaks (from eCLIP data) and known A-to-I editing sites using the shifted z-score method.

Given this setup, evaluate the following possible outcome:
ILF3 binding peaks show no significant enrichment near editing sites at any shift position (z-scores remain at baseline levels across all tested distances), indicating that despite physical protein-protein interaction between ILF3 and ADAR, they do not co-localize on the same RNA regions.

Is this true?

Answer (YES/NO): NO